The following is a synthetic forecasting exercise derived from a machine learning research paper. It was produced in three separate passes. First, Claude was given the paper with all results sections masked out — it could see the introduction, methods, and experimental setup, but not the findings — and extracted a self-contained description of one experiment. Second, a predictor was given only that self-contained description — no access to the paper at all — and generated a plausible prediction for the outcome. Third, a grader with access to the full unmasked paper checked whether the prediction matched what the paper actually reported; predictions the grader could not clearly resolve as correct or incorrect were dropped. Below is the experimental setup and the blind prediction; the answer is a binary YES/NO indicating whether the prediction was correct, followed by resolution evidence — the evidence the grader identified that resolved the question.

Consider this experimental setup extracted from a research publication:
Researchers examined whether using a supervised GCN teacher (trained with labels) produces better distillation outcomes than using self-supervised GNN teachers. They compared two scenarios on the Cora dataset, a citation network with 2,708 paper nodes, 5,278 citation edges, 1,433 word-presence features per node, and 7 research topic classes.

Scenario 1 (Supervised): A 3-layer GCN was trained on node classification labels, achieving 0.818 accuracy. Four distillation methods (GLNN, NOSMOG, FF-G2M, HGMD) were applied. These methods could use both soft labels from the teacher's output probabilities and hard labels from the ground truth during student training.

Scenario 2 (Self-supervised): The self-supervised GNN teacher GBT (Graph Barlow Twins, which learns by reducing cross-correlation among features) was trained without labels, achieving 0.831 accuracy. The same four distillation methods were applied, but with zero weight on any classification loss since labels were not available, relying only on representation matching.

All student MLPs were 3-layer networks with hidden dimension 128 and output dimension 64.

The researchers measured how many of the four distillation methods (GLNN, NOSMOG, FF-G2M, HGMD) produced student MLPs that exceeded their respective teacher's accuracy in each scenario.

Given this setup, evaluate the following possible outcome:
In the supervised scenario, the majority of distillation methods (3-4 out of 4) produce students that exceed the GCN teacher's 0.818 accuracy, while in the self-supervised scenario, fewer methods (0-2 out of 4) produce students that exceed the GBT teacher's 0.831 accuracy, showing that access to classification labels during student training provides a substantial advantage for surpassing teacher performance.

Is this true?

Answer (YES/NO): YES